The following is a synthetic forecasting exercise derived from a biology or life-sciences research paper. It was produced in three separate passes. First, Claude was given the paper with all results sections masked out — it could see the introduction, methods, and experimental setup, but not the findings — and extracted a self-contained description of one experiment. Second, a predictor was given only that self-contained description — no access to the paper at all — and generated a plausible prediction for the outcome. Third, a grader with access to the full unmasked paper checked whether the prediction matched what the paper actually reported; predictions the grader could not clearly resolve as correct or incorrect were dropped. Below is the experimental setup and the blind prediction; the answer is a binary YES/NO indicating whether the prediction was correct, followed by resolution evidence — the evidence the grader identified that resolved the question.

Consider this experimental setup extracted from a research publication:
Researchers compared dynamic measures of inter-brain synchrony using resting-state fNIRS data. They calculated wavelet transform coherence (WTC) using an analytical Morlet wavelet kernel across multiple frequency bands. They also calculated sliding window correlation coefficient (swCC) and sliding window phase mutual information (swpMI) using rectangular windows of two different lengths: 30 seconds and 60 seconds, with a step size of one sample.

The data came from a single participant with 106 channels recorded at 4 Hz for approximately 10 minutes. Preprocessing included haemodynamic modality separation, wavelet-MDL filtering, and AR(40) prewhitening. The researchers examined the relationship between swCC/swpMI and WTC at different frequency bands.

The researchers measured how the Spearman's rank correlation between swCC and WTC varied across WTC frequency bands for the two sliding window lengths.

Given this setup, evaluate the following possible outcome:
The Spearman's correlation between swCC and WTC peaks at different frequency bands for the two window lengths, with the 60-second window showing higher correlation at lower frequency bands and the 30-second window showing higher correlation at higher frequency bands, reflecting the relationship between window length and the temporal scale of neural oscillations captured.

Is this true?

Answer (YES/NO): YES